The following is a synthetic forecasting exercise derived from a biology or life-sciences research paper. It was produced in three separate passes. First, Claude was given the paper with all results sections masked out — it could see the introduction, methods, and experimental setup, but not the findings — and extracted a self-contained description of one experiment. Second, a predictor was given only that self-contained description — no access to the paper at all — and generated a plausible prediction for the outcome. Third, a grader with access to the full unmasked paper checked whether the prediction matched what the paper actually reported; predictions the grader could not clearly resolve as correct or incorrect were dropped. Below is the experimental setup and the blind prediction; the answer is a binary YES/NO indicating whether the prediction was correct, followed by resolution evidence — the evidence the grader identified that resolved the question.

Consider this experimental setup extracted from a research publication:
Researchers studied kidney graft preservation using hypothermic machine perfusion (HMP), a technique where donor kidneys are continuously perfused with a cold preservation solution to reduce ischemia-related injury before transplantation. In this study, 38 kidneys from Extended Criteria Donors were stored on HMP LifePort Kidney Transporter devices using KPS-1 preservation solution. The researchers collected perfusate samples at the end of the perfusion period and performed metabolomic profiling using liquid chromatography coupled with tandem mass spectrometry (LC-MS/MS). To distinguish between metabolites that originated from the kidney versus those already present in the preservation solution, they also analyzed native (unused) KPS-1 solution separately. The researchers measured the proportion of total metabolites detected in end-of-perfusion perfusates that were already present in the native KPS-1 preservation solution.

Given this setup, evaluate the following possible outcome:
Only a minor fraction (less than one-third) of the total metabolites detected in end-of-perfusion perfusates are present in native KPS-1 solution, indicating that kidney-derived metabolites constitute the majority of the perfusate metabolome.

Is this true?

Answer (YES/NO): NO